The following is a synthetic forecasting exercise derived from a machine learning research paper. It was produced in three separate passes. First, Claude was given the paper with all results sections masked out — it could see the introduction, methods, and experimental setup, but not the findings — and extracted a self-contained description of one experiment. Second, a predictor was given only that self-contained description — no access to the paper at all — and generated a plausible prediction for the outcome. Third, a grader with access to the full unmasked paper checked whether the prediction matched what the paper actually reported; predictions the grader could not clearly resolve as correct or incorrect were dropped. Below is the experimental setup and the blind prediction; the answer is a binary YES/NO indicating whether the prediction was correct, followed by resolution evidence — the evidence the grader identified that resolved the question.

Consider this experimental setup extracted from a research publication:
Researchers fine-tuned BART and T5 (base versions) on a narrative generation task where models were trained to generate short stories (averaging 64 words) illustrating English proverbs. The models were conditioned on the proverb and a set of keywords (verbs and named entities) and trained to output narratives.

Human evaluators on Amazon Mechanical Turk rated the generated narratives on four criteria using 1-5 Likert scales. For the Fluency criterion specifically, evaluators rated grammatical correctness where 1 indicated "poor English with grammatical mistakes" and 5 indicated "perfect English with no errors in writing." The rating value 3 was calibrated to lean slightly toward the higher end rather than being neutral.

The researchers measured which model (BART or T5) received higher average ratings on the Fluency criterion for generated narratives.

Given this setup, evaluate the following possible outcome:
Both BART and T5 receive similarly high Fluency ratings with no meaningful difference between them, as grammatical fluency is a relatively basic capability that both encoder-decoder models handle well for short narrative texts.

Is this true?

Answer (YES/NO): NO